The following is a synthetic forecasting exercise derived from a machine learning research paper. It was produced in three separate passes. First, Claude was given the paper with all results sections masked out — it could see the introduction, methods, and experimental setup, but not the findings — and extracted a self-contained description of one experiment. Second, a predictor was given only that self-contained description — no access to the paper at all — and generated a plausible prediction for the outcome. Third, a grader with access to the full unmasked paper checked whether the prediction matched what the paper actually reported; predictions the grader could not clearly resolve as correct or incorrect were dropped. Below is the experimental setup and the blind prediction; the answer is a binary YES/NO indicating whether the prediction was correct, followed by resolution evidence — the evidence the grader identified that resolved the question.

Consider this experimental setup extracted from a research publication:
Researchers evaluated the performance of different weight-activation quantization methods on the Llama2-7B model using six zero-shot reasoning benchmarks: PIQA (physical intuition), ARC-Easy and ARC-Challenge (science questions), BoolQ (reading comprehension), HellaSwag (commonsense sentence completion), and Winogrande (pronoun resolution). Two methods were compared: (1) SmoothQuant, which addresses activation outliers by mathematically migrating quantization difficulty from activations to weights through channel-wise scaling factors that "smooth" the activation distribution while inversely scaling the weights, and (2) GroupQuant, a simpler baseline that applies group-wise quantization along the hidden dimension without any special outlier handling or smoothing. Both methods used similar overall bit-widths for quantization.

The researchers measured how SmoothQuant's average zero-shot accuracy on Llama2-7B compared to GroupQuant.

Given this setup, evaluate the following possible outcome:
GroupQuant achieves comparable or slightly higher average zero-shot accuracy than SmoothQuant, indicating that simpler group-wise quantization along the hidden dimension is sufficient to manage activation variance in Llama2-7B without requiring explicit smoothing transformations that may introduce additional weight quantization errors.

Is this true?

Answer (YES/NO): NO